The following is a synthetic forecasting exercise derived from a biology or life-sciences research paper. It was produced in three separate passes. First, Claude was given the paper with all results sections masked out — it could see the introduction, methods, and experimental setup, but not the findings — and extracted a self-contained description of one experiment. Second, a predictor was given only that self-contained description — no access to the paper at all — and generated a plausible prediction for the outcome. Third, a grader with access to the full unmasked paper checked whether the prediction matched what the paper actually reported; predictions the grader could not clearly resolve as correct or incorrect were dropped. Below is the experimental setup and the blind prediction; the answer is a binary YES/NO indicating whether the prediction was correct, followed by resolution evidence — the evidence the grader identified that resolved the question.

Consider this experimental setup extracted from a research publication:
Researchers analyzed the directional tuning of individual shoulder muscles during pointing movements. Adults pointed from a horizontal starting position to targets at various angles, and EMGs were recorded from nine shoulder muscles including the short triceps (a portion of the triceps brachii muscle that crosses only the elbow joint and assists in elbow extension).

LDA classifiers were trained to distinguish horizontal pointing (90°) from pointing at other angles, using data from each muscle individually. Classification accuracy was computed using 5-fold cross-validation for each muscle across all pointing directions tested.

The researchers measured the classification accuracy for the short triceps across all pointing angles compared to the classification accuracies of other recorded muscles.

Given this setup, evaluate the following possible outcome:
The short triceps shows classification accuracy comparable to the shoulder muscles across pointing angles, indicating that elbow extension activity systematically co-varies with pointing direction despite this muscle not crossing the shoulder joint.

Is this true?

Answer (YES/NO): NO